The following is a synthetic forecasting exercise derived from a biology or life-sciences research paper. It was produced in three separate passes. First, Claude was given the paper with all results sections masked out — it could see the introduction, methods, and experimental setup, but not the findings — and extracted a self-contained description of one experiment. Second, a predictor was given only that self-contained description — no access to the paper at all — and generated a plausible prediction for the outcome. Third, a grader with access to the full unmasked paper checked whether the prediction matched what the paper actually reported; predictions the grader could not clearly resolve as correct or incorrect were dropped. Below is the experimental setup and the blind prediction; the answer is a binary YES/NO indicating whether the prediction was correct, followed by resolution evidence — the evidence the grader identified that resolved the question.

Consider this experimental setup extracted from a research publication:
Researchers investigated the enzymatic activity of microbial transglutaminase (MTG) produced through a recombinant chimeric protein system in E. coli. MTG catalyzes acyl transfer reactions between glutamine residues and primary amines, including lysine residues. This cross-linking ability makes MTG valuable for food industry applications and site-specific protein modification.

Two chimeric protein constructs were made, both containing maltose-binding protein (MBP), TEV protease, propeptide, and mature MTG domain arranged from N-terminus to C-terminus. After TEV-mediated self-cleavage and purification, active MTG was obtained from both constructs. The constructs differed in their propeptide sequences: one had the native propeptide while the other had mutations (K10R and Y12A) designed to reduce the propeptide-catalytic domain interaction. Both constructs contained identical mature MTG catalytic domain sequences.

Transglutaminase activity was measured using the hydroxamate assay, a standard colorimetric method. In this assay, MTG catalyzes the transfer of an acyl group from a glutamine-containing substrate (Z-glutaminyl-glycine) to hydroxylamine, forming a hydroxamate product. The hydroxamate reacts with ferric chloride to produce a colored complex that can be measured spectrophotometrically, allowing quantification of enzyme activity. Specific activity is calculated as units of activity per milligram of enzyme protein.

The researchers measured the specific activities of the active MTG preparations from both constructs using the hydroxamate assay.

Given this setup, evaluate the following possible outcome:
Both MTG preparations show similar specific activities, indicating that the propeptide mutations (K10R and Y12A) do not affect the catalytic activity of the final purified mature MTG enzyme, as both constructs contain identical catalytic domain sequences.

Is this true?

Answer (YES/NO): NO